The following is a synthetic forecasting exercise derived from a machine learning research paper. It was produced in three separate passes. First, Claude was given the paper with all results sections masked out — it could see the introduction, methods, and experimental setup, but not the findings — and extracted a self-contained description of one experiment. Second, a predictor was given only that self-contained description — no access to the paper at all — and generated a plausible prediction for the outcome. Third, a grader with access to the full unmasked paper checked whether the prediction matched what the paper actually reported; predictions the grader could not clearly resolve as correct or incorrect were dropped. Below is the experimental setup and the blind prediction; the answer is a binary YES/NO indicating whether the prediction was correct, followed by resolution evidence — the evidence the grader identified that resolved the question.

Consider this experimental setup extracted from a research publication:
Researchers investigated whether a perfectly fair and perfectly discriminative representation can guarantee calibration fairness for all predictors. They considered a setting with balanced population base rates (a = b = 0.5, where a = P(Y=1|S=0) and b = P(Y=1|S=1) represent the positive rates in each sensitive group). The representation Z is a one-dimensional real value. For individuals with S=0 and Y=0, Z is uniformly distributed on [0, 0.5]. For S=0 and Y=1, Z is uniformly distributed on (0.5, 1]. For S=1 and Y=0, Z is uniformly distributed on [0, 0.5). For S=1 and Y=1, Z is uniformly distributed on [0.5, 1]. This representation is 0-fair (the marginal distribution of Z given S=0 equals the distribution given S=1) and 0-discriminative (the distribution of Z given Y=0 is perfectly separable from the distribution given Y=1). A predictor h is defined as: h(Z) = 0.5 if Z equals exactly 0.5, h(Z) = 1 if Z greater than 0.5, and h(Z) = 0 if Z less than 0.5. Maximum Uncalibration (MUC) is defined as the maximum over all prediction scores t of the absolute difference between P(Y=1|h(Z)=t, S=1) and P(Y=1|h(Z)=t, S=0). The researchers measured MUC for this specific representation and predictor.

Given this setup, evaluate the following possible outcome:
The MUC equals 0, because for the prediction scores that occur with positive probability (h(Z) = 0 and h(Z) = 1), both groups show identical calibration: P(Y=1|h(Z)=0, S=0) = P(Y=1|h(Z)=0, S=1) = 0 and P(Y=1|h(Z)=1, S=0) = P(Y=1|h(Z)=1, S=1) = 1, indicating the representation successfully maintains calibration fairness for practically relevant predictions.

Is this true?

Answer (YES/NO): NO